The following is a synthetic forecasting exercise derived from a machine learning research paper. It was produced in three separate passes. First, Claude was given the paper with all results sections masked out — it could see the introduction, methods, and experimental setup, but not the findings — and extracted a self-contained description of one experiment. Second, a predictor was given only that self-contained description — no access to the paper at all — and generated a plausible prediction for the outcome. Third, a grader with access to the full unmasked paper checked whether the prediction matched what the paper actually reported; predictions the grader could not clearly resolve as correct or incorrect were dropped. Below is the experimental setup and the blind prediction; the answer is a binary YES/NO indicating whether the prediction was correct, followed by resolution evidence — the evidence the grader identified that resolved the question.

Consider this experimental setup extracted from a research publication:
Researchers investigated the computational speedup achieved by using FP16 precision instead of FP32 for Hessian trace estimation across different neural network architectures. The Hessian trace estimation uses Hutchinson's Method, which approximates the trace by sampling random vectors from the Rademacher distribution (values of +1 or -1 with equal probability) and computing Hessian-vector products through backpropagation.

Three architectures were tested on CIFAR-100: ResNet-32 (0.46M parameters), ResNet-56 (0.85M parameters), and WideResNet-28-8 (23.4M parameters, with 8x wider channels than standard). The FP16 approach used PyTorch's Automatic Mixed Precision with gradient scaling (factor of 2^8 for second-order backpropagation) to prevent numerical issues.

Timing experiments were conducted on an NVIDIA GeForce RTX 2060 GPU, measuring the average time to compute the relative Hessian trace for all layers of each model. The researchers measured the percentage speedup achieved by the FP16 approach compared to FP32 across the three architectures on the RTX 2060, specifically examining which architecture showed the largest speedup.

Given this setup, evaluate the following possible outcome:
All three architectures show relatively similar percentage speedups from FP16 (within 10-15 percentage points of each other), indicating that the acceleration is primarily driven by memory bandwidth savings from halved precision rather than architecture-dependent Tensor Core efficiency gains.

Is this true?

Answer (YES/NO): NO